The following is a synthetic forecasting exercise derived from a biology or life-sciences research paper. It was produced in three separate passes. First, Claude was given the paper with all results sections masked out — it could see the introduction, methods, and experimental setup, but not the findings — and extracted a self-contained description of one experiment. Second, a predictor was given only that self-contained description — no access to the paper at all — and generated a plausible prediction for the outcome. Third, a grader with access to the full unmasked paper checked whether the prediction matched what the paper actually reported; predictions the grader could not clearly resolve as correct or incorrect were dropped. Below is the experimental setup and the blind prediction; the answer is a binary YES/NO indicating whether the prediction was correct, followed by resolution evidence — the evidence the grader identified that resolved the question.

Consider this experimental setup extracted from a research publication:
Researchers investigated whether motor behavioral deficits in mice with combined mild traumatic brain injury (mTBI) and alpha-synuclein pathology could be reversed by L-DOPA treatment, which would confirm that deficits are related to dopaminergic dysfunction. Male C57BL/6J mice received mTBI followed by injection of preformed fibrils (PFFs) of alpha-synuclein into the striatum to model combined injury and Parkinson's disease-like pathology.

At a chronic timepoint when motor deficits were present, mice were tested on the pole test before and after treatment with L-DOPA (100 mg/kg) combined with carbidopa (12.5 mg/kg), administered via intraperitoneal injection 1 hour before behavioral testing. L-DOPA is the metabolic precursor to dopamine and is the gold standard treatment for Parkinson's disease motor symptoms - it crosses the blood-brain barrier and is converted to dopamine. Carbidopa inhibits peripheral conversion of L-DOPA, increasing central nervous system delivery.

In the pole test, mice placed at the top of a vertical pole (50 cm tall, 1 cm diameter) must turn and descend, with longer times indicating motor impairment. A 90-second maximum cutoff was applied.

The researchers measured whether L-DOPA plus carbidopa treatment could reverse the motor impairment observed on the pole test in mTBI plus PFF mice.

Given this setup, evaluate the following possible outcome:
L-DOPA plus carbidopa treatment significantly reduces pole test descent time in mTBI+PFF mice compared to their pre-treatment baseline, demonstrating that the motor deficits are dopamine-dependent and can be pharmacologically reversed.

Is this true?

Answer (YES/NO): YES